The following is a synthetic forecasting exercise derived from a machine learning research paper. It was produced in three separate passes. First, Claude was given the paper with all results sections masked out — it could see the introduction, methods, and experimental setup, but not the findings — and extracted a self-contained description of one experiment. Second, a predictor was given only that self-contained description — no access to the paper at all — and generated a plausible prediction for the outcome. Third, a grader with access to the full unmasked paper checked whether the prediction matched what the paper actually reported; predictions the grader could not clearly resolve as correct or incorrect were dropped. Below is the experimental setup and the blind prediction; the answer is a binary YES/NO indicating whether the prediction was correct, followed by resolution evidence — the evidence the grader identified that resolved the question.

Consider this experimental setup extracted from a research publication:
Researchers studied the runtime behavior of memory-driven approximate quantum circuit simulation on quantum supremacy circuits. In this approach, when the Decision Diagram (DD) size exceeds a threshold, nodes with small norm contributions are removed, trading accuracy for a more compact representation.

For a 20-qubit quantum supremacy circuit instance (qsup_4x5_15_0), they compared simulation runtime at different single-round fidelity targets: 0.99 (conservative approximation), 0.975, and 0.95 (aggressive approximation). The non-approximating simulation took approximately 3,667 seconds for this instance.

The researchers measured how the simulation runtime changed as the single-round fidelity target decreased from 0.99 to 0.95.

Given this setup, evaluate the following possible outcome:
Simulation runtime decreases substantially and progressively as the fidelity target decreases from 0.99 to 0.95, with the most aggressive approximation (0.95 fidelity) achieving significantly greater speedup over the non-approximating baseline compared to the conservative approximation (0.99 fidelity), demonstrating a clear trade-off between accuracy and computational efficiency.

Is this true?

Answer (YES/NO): NO